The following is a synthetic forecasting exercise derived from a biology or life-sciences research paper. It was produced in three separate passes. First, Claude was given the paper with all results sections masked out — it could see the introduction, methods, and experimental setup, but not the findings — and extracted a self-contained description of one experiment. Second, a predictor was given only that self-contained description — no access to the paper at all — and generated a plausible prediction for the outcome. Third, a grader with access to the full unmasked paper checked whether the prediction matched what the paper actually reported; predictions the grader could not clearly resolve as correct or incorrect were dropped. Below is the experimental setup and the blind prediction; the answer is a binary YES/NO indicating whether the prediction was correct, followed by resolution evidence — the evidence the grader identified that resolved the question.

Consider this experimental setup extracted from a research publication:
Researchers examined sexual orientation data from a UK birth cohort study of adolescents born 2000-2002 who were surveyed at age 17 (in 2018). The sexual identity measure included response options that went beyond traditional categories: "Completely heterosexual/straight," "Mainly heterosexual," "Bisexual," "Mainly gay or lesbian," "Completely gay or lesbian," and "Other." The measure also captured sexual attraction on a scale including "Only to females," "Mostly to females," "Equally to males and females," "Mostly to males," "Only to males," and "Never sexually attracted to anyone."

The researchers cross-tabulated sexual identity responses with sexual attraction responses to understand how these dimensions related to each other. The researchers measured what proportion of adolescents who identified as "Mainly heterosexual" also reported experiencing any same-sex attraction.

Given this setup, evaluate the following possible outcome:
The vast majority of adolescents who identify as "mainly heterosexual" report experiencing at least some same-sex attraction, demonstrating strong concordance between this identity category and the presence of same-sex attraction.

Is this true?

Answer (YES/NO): NO